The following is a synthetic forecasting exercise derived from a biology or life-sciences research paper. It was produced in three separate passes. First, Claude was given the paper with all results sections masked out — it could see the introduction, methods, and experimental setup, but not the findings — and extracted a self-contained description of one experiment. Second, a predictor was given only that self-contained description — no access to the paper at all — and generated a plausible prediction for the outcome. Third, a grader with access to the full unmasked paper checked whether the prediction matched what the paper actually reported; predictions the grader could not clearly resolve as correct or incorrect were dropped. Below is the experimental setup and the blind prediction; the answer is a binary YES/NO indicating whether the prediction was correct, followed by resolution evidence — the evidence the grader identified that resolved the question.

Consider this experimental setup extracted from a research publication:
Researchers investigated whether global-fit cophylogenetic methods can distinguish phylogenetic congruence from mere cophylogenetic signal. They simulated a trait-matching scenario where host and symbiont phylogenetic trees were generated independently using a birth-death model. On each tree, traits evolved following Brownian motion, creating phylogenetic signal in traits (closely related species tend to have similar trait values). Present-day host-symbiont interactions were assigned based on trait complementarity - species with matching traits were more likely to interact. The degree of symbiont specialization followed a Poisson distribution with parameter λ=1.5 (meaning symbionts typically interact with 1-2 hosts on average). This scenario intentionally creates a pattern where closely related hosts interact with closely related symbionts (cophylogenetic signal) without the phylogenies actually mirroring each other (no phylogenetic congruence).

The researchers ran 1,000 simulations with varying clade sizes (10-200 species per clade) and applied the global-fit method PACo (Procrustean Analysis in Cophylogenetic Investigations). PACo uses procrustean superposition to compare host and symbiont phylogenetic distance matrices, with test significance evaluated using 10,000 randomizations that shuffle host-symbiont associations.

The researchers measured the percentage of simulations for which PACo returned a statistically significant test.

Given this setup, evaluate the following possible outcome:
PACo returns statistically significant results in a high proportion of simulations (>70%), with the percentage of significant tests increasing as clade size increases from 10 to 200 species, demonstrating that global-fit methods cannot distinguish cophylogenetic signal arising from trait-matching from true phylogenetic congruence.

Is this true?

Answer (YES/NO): NO